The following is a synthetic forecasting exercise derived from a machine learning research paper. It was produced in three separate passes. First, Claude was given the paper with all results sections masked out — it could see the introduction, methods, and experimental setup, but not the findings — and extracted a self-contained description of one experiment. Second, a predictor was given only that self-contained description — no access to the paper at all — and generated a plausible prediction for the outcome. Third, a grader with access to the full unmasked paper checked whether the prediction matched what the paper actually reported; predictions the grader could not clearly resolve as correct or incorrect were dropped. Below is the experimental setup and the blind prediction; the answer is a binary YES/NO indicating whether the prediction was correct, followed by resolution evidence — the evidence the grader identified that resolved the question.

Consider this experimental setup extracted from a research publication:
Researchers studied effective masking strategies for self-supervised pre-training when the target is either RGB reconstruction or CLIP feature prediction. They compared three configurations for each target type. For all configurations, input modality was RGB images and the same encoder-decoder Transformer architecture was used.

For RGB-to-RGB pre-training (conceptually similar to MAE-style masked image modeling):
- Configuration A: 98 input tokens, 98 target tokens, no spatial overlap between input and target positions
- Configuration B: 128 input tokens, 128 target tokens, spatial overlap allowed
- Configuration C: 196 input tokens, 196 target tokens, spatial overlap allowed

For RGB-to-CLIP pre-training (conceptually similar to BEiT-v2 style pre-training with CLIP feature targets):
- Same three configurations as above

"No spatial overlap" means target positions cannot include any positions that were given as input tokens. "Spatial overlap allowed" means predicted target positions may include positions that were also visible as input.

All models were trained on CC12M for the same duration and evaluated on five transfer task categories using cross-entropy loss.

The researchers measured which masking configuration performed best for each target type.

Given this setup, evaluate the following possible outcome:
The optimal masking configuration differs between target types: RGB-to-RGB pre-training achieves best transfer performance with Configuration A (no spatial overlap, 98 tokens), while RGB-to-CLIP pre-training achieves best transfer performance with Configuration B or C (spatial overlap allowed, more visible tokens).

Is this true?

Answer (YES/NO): YES